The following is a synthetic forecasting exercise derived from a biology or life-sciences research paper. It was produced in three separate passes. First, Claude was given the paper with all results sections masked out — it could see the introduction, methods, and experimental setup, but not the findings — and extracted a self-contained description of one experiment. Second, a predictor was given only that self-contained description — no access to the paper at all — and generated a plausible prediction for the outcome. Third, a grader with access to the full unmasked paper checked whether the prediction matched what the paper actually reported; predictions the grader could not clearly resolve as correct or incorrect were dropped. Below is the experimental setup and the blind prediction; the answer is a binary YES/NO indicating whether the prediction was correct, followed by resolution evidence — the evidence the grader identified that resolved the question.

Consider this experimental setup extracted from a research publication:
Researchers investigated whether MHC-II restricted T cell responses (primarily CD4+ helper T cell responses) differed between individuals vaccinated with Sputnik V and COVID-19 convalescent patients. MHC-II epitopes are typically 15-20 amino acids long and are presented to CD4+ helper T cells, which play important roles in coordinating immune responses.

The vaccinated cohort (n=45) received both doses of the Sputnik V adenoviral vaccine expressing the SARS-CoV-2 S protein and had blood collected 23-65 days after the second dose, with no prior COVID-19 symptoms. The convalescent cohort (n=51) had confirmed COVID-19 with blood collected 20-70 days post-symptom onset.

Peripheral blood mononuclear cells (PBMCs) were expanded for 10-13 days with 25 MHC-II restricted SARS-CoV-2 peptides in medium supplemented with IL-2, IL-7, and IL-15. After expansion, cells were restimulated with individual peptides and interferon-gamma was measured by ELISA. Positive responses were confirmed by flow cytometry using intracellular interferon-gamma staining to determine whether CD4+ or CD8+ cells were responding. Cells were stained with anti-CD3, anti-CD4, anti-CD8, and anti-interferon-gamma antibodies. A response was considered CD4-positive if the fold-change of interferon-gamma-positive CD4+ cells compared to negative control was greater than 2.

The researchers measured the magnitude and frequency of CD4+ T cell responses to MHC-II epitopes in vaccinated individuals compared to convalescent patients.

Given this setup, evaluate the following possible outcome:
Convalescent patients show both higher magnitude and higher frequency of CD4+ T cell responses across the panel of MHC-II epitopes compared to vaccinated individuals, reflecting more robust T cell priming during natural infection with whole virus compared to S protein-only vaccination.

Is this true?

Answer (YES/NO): YES